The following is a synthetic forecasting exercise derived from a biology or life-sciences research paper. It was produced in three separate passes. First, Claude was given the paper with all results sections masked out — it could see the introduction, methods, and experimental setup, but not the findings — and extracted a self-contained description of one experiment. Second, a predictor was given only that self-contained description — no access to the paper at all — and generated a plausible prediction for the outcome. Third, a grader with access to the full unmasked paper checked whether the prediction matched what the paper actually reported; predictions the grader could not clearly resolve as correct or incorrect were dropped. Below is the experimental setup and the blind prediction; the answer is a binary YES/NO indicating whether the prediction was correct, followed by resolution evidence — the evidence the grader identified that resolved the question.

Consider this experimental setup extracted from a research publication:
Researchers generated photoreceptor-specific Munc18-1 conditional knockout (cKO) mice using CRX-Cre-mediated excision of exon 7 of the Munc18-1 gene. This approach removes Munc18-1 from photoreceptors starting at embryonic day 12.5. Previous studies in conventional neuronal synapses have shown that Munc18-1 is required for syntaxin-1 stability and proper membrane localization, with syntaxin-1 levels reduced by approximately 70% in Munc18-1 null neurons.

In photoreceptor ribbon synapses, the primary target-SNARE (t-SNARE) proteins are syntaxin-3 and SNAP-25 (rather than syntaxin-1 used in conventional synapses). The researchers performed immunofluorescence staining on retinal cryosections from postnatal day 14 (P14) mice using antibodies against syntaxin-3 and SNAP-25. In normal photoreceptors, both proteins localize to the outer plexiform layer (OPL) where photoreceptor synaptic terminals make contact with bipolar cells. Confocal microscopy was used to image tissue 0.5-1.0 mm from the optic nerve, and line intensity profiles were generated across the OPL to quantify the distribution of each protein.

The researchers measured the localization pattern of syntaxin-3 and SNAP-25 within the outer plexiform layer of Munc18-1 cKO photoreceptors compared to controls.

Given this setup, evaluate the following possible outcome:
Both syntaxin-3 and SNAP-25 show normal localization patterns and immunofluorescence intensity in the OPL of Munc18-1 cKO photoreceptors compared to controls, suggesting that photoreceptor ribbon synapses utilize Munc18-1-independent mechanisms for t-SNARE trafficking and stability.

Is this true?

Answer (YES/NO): NO